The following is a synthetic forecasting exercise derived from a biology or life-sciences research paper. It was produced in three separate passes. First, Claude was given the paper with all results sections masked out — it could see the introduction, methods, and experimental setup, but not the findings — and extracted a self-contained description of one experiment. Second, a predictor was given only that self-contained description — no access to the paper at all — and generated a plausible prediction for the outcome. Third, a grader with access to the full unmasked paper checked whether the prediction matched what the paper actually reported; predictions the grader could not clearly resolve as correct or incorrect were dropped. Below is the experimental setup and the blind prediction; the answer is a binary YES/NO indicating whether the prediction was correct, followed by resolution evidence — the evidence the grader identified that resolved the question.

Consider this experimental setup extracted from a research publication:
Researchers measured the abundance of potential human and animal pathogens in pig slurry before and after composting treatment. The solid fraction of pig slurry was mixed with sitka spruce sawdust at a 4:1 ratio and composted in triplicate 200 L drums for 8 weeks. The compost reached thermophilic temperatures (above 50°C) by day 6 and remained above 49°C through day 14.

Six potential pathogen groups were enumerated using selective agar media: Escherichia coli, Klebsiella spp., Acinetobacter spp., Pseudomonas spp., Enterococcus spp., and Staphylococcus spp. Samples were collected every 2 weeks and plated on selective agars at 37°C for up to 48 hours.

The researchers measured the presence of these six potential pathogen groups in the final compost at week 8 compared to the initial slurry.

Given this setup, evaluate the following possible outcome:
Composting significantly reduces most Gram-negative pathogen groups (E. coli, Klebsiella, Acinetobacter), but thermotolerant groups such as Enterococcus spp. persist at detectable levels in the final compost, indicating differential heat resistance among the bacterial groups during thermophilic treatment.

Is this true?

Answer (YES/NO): YES